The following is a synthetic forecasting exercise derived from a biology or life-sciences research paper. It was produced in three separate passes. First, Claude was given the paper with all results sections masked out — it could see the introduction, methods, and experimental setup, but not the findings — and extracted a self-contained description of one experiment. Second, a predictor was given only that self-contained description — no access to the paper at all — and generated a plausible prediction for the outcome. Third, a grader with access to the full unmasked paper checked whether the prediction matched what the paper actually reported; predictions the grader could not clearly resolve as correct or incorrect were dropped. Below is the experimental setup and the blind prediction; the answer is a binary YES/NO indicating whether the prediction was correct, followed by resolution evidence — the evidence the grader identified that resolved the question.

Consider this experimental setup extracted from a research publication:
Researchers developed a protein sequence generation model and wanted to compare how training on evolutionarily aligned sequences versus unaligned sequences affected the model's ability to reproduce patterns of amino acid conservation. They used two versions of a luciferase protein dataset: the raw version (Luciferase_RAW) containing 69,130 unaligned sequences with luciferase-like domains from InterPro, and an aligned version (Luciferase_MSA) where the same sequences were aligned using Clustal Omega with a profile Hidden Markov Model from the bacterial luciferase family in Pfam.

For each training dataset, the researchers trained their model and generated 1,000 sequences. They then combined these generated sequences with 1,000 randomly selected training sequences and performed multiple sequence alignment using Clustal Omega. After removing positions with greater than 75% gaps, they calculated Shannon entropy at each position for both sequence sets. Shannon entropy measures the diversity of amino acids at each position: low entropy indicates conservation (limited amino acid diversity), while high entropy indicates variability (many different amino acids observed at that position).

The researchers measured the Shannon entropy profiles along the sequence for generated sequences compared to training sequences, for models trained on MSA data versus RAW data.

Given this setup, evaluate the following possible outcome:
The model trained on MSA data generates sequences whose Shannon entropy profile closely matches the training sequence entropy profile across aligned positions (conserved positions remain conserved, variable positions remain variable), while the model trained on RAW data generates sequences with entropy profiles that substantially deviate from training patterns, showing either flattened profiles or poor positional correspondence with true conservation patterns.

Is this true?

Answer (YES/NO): NO